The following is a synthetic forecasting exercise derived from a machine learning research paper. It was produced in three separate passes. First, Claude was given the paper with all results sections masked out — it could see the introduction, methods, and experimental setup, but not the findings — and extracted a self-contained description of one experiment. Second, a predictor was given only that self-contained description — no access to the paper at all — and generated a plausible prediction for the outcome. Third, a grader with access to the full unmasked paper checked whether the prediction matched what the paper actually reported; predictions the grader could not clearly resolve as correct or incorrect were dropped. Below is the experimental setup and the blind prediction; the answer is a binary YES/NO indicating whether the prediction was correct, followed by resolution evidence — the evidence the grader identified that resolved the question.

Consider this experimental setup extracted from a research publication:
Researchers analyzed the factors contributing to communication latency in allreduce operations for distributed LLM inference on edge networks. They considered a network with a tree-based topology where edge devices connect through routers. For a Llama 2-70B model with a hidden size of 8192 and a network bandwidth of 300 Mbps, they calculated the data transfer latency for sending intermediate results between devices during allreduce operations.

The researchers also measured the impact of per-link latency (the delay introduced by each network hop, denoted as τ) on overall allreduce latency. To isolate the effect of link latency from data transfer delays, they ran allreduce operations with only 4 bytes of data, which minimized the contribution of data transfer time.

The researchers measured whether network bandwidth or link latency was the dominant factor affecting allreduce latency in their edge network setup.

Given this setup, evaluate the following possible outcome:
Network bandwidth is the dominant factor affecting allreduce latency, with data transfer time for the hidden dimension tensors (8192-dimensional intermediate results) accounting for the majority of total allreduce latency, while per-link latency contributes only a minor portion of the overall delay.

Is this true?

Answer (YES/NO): NO